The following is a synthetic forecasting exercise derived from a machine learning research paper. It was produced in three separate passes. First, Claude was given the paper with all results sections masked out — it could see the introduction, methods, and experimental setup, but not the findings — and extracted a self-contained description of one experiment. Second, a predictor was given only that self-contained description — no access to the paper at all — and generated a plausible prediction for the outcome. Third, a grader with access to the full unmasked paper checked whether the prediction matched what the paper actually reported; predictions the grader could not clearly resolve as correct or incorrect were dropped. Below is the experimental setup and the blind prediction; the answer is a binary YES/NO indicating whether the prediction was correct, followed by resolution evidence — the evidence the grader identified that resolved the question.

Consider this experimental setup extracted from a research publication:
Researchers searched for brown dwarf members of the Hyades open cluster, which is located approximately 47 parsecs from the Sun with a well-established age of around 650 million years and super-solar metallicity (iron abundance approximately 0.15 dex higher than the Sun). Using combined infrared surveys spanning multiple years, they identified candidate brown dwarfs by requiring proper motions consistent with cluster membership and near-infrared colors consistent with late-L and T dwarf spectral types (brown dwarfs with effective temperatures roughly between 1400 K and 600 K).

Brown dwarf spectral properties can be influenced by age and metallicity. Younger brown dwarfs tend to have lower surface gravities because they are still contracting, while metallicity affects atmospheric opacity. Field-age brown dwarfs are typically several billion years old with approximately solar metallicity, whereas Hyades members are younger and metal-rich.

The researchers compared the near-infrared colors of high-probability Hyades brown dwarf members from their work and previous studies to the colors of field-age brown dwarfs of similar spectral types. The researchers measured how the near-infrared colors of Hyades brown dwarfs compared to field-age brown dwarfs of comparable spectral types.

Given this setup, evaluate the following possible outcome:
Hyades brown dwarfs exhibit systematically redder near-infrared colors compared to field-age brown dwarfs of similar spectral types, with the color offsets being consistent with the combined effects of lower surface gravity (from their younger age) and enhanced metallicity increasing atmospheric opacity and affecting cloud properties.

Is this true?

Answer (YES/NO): YES